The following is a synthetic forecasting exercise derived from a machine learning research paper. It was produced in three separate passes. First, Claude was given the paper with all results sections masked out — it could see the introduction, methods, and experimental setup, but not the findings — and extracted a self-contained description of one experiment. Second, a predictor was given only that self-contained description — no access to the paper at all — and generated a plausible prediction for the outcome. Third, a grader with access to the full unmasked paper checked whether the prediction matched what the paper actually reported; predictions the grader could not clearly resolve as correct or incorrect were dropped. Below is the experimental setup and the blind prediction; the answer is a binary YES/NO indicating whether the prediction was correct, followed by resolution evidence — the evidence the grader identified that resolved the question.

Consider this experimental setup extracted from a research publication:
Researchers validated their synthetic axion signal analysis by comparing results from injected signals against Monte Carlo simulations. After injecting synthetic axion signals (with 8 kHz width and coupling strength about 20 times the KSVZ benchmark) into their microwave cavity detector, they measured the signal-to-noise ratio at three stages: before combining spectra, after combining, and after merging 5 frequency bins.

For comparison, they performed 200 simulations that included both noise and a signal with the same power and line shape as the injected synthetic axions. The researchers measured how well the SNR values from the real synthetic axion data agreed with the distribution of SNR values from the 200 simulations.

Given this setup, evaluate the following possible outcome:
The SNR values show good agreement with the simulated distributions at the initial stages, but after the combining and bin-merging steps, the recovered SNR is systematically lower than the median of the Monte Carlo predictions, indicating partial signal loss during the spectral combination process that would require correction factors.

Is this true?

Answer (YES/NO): NO